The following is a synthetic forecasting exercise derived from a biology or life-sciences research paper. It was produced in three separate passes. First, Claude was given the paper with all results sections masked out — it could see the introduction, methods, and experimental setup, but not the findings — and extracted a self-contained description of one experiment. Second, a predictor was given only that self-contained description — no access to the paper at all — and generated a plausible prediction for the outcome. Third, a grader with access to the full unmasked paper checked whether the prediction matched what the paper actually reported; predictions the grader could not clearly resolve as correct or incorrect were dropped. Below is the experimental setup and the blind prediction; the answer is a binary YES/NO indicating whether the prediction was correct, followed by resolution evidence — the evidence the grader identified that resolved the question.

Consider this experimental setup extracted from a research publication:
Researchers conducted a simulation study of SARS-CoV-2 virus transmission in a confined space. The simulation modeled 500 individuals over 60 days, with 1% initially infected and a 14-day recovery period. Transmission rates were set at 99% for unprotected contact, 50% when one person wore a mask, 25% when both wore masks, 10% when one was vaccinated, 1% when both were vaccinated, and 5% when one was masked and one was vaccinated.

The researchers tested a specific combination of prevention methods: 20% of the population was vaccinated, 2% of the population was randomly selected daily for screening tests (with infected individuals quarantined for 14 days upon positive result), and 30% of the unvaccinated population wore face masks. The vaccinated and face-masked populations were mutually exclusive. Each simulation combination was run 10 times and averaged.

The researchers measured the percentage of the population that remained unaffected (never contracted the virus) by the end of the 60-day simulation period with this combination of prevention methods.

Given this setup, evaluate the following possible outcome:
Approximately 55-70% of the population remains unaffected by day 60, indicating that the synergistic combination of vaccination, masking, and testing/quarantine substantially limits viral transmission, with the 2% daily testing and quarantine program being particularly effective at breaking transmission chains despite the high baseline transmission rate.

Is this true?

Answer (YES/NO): NO